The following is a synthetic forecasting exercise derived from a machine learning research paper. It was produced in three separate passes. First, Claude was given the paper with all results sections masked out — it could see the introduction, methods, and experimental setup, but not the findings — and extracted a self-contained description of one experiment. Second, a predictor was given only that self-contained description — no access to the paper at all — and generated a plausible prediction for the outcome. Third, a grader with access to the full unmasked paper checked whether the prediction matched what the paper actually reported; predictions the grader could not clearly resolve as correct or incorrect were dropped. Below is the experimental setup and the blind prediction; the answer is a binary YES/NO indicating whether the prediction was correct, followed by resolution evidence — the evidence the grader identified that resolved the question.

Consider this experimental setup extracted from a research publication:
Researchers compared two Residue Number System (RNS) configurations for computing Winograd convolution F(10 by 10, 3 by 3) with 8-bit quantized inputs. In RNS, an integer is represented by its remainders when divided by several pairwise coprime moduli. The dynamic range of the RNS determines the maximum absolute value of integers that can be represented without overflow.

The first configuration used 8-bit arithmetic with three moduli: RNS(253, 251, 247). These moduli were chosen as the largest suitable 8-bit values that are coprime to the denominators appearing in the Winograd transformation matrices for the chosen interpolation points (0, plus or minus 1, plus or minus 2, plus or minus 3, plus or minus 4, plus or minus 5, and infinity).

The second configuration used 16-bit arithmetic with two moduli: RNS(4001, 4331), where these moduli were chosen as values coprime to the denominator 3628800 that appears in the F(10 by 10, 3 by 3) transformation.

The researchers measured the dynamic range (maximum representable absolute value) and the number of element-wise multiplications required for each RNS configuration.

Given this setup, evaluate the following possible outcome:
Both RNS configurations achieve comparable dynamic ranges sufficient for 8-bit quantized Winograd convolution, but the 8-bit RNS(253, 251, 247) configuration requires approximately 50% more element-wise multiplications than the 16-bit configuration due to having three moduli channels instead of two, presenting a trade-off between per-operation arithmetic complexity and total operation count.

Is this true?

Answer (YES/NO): YES